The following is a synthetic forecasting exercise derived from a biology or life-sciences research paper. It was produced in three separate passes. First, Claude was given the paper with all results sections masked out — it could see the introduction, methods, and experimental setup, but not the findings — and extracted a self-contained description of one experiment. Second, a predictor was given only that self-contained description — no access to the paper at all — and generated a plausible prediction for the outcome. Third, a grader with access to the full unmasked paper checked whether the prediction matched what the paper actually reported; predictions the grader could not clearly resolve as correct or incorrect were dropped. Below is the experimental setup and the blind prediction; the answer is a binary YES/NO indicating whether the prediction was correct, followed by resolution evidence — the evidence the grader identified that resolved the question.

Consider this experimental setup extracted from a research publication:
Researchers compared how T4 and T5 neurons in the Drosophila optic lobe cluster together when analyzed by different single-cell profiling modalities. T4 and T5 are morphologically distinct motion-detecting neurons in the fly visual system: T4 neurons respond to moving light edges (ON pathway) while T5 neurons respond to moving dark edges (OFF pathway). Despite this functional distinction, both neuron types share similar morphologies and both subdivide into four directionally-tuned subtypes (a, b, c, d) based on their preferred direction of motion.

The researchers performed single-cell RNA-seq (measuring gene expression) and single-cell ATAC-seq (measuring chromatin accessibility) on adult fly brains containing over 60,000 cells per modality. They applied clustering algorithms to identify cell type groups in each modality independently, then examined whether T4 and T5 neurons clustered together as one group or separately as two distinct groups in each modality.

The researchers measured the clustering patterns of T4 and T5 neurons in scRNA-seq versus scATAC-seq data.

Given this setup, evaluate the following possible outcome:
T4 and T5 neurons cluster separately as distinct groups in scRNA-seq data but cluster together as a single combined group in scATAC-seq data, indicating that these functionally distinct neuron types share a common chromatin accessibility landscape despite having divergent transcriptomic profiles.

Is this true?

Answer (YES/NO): NO